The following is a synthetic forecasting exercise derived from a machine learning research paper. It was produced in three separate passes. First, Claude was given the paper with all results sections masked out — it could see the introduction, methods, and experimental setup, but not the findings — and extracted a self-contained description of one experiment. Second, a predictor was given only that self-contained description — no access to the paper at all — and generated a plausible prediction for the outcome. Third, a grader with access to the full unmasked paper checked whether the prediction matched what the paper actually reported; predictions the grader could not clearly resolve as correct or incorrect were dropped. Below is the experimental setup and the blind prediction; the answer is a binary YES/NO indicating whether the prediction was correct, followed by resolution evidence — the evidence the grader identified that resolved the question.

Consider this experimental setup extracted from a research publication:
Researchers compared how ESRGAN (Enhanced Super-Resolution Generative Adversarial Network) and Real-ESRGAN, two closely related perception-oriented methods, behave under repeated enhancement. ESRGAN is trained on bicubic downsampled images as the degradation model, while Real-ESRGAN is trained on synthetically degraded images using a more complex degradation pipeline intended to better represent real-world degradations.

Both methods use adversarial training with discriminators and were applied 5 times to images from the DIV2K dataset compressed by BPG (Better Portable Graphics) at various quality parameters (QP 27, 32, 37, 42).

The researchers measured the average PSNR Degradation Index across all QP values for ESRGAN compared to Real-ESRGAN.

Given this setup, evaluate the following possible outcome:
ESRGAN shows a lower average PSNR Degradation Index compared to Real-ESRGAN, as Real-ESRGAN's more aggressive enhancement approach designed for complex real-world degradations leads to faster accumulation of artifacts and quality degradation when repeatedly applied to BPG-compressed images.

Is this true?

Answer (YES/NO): NO